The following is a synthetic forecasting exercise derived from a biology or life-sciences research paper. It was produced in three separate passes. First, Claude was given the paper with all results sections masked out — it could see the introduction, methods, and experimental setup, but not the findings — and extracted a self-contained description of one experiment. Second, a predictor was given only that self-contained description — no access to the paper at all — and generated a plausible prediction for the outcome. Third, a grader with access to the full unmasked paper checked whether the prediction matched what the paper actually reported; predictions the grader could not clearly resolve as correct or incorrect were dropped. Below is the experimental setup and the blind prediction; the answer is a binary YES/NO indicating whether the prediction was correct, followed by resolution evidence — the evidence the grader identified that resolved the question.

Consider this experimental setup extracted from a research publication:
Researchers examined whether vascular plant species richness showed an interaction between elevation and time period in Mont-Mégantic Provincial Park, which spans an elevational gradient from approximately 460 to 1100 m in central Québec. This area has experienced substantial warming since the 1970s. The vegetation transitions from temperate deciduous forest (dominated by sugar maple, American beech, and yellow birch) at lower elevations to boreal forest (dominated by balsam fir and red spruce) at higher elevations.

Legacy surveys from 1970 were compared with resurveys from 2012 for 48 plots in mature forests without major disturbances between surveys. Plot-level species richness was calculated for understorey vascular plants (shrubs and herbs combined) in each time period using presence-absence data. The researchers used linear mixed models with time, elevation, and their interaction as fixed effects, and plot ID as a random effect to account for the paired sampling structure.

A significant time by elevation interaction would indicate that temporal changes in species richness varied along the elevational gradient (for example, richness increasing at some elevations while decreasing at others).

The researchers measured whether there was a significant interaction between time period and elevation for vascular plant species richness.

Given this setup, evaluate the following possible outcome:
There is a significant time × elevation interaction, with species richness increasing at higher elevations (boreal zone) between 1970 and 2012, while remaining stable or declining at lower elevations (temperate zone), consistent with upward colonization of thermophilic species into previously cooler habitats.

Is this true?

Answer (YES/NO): NO